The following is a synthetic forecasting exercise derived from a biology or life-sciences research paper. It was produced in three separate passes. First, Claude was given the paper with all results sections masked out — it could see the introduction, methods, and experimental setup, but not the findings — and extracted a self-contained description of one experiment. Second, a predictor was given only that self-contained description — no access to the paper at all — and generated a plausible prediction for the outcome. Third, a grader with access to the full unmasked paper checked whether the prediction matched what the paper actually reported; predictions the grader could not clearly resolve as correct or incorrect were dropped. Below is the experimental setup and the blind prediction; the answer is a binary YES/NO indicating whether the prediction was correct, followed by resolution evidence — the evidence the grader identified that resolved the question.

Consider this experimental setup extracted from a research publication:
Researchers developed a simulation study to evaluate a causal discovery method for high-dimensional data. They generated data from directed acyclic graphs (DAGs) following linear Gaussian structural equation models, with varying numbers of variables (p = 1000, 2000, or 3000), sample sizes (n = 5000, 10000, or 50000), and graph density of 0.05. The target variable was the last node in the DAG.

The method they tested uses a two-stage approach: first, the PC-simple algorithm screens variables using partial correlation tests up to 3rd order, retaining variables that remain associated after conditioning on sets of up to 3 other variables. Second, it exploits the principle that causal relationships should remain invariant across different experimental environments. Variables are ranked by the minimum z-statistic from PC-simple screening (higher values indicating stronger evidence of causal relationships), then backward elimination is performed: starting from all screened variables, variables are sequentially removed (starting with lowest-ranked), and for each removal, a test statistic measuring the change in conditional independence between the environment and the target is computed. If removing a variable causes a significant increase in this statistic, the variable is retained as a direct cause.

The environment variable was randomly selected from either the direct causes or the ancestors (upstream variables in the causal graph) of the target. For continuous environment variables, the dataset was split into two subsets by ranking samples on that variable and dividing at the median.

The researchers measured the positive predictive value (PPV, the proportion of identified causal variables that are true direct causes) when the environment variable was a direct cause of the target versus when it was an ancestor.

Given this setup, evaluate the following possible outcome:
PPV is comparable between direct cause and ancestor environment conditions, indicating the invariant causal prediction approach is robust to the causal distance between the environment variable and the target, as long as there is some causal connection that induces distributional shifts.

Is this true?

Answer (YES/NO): YES